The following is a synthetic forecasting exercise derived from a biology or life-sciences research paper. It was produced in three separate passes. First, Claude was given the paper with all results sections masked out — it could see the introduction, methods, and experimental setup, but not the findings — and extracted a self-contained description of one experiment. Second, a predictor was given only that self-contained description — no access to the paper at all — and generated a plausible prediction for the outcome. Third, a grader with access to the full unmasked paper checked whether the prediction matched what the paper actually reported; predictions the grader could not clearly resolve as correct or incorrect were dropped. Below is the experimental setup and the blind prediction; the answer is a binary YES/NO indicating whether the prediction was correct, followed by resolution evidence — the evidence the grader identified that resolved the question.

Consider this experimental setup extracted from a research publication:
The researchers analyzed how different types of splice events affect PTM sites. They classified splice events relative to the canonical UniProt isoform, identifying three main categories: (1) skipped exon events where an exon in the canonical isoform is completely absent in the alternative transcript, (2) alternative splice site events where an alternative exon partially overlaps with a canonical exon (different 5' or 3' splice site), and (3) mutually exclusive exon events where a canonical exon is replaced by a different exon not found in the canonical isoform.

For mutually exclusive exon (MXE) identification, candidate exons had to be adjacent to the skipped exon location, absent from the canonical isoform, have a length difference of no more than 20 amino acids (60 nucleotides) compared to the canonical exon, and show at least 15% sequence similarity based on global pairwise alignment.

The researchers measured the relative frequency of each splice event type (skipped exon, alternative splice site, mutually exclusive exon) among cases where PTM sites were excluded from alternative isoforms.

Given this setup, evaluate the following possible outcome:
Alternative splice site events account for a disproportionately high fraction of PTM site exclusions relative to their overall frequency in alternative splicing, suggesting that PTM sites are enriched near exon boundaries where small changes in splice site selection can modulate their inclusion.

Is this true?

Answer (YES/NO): NO